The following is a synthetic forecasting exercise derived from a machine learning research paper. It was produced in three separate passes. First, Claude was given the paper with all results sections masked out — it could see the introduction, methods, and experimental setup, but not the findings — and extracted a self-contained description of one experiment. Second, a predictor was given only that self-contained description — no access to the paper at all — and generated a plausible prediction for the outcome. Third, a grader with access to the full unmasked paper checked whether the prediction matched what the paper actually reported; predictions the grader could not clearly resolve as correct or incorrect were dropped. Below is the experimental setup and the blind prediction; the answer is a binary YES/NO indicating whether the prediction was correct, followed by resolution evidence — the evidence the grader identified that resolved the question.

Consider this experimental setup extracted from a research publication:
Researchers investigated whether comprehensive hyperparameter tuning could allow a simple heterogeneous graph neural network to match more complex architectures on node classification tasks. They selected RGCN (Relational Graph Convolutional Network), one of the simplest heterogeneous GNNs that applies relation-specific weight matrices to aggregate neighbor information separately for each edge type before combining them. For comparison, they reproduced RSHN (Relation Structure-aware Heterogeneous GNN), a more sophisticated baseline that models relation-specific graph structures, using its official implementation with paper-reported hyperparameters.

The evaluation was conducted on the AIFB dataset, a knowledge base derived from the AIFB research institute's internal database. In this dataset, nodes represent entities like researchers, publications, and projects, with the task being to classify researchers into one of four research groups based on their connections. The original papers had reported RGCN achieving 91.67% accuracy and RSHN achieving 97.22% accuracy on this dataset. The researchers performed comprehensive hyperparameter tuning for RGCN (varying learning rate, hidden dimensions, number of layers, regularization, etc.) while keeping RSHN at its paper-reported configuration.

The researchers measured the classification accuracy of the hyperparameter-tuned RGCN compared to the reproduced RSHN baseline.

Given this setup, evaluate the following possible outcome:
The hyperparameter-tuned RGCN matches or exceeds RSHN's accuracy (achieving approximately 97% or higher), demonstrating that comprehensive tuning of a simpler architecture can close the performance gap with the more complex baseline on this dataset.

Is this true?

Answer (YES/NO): YES